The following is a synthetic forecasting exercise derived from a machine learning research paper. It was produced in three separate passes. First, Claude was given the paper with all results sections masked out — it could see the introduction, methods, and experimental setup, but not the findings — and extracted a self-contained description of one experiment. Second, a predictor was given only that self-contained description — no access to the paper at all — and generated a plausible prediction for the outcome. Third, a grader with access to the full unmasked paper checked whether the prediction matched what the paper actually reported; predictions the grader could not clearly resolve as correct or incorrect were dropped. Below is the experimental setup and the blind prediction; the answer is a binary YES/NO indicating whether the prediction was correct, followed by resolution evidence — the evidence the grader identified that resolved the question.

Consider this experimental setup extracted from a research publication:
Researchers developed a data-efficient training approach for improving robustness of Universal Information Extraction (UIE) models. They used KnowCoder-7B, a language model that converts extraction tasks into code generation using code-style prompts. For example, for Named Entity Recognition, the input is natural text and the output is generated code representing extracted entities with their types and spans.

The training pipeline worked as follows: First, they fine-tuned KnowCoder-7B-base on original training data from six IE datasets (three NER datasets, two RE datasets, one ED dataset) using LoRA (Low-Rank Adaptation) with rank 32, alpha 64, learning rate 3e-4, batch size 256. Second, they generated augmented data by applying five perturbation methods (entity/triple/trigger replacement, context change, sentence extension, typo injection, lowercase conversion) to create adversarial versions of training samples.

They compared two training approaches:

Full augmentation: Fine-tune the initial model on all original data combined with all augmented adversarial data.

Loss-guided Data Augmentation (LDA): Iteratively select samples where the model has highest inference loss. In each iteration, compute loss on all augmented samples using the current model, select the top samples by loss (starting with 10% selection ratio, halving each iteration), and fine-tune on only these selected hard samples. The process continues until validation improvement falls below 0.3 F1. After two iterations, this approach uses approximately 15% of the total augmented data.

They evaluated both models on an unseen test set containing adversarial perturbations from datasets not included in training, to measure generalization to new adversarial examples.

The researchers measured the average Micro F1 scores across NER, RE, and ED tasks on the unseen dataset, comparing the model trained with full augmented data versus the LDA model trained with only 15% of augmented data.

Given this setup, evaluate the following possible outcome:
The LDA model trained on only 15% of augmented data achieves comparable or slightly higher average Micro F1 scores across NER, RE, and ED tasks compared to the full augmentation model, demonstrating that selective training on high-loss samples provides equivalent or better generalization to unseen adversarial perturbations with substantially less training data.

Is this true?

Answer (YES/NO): YES